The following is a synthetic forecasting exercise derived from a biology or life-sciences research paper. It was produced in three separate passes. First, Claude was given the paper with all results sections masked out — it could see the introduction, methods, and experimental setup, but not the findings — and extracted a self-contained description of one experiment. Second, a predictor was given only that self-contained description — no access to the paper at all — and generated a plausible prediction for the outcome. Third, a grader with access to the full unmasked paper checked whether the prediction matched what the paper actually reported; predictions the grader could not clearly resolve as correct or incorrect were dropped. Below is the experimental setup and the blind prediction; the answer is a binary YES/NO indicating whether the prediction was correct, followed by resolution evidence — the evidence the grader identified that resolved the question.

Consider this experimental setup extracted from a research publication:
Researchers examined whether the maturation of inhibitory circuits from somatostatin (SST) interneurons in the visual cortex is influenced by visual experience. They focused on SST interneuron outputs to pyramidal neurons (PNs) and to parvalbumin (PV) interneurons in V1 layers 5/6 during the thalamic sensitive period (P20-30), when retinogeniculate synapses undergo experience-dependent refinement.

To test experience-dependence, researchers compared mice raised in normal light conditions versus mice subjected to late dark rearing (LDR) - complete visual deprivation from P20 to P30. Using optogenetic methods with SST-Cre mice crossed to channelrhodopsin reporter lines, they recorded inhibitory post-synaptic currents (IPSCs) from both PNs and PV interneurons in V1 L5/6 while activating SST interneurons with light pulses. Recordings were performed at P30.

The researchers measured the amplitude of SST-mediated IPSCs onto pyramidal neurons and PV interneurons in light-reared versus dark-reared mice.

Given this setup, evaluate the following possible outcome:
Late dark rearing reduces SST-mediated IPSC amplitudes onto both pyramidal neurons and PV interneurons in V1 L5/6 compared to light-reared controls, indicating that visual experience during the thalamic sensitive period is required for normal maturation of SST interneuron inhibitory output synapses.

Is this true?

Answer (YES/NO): NO